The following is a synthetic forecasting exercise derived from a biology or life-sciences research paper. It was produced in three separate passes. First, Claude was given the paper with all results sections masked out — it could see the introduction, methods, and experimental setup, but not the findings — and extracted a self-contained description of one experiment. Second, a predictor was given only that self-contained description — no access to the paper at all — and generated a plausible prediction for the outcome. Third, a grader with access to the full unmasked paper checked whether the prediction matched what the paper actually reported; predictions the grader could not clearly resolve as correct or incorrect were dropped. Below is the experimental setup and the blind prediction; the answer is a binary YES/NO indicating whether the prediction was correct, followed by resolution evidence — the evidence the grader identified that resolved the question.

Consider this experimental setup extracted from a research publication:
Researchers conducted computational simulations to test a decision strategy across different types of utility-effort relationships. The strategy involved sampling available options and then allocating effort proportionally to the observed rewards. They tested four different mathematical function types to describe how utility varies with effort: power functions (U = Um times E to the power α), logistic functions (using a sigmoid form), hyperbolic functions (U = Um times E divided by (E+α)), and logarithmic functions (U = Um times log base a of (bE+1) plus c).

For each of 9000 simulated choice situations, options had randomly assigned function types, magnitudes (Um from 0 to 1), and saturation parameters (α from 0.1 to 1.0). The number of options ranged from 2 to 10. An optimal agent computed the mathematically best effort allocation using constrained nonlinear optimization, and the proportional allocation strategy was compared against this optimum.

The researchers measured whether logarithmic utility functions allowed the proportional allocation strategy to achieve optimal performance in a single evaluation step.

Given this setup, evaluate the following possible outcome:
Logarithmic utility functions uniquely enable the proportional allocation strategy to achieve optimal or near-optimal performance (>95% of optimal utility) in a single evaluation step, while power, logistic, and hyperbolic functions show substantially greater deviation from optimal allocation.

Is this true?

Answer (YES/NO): YES